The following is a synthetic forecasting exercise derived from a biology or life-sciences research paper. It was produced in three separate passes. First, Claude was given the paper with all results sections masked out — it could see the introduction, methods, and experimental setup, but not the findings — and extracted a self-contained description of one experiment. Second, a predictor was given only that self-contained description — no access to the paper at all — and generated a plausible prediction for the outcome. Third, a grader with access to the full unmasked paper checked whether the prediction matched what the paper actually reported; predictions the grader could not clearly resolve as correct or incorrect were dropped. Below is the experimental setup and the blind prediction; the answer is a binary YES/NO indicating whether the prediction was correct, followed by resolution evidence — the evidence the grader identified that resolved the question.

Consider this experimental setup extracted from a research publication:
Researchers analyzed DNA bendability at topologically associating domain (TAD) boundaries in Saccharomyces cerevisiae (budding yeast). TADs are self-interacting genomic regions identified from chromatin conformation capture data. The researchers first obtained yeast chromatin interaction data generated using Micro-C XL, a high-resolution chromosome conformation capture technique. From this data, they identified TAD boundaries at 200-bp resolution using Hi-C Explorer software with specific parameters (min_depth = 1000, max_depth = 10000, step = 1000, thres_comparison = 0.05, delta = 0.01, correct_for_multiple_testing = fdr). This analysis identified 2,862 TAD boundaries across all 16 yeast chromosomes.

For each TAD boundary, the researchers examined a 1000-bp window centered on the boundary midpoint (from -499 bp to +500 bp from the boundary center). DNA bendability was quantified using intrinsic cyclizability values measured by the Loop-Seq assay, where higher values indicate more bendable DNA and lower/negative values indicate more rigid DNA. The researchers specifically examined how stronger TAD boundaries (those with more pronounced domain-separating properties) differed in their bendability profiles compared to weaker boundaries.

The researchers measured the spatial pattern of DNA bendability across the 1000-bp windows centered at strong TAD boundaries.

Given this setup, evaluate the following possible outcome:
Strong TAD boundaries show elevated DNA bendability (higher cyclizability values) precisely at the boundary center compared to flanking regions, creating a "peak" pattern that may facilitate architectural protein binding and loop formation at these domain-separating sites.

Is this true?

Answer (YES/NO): NO